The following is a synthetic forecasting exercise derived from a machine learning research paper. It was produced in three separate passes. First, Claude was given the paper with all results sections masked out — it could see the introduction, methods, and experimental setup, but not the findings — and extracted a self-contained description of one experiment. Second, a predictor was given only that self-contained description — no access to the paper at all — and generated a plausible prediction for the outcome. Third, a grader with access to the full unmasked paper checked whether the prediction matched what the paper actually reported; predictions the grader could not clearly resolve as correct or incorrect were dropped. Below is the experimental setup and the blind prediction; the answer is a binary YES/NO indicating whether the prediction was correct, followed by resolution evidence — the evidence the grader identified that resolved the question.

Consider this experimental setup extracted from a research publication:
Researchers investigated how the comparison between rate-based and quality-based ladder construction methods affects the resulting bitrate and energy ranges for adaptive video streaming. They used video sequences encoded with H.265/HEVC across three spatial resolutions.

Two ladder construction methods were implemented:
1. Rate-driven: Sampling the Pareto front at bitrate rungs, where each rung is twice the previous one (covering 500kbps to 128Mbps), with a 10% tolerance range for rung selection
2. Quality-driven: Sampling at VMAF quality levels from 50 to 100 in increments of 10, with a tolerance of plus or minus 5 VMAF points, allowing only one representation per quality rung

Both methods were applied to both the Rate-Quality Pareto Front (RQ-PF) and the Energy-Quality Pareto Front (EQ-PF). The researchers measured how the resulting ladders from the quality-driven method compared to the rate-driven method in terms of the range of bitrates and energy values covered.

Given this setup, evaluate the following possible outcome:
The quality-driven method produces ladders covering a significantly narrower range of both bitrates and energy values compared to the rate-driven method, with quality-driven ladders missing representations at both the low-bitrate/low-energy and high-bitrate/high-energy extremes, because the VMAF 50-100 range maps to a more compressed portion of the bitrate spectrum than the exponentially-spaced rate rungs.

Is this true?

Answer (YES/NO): NO